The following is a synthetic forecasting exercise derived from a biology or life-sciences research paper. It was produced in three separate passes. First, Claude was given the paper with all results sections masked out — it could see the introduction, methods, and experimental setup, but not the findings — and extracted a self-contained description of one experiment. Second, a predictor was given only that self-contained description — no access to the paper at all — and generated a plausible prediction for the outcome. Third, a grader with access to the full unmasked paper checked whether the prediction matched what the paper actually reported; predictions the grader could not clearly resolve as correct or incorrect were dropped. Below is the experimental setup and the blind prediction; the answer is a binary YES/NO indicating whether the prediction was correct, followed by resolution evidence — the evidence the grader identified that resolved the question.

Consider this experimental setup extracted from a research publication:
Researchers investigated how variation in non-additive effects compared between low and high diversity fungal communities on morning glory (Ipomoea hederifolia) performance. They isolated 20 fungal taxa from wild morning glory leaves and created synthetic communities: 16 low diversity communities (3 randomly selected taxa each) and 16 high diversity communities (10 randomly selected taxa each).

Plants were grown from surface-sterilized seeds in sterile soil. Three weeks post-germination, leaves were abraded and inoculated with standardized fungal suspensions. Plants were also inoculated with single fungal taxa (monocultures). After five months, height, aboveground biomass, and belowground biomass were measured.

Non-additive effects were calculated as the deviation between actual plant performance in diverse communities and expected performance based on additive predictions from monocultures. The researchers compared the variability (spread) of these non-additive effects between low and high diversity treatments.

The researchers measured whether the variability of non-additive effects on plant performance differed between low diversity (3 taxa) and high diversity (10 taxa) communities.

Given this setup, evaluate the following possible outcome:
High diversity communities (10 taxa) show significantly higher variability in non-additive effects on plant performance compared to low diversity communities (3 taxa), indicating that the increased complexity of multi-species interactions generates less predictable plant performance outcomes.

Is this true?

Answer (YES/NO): NO